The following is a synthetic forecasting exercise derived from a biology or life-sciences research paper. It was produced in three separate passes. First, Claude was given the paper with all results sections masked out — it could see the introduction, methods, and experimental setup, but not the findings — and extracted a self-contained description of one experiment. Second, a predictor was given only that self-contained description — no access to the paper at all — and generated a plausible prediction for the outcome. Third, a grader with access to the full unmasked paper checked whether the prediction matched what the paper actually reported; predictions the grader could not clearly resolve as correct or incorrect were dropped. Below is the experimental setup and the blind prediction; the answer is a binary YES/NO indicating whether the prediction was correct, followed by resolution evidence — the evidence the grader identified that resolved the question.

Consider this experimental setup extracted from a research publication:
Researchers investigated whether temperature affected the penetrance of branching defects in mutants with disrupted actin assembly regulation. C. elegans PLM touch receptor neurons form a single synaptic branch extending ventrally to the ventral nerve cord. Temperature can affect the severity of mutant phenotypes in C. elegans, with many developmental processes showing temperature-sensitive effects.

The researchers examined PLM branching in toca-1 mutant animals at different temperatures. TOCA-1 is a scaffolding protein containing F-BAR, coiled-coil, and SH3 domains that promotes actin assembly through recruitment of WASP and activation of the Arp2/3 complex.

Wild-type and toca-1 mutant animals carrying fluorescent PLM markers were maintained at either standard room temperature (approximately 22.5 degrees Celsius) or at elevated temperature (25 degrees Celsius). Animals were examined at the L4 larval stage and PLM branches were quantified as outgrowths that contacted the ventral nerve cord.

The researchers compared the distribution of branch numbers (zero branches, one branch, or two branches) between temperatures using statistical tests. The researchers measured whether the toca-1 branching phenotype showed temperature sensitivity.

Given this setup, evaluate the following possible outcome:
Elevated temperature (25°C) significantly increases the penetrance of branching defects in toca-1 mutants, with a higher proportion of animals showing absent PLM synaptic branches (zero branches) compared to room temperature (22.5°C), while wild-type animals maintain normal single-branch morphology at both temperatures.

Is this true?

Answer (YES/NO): YES